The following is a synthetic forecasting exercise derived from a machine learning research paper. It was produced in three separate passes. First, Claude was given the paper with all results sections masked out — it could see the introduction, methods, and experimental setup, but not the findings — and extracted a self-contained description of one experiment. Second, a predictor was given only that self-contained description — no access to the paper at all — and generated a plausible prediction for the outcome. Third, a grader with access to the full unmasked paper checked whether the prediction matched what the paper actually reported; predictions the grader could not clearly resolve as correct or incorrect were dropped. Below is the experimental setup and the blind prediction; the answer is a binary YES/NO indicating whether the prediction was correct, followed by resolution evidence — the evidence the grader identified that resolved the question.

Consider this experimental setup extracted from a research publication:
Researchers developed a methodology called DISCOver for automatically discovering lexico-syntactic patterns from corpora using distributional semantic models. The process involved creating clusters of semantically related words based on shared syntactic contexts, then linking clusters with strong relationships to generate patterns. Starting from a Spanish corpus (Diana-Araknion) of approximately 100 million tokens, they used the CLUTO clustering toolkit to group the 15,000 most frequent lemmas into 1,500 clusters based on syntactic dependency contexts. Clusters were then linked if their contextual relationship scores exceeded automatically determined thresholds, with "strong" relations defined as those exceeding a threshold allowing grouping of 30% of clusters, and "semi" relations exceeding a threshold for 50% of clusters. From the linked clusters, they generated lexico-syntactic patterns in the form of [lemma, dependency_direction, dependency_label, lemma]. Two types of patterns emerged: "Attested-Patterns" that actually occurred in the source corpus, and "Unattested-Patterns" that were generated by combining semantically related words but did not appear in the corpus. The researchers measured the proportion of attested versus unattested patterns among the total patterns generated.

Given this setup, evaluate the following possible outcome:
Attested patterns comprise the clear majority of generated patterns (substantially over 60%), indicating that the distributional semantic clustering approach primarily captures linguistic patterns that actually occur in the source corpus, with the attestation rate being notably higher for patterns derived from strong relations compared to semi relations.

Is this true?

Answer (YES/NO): NO